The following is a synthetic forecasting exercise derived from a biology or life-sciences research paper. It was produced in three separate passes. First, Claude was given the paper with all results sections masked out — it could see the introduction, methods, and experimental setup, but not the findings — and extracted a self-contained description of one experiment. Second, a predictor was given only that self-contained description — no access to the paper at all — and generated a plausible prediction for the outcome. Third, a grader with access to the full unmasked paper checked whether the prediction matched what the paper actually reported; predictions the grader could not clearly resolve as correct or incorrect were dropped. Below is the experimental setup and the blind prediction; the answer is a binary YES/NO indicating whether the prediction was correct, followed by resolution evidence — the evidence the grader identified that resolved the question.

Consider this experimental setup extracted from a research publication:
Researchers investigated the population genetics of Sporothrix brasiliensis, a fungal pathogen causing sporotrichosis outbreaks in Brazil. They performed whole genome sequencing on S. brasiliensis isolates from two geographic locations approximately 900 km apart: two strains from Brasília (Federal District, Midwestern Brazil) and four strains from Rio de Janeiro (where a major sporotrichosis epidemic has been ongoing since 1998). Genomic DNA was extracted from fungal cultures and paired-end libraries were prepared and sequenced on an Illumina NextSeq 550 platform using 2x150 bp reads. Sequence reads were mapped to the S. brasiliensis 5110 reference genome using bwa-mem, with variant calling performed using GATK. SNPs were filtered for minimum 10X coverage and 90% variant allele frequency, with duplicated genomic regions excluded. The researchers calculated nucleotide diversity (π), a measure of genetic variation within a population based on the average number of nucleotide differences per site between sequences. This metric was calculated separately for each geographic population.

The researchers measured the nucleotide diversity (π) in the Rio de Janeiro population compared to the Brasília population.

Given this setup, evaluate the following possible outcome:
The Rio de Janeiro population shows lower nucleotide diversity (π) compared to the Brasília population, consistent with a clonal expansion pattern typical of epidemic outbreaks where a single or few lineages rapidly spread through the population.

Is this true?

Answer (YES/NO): YES